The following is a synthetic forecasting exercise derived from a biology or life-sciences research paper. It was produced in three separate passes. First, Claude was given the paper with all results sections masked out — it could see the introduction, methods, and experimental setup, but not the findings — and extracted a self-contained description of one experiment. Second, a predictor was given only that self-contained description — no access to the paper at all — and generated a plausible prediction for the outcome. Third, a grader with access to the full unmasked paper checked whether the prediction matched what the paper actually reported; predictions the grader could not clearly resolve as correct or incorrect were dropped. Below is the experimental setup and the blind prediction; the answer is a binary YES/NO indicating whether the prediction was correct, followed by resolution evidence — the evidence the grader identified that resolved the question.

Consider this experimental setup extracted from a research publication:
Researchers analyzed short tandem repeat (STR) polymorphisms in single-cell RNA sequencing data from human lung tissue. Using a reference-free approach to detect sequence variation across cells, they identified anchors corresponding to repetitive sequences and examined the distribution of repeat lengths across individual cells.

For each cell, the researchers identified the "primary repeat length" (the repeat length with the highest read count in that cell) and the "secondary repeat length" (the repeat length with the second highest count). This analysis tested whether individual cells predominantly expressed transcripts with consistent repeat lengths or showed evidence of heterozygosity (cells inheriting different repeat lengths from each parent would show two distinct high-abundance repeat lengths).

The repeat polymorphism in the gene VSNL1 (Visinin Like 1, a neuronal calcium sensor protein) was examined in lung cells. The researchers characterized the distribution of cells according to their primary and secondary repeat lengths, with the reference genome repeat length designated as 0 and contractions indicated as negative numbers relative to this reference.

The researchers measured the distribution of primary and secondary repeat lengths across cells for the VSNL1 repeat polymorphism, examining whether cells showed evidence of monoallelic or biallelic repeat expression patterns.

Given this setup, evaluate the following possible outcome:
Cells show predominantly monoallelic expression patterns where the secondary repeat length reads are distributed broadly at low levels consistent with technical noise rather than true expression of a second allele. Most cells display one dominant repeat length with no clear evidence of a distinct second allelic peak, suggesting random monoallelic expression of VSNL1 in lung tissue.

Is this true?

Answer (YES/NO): NO